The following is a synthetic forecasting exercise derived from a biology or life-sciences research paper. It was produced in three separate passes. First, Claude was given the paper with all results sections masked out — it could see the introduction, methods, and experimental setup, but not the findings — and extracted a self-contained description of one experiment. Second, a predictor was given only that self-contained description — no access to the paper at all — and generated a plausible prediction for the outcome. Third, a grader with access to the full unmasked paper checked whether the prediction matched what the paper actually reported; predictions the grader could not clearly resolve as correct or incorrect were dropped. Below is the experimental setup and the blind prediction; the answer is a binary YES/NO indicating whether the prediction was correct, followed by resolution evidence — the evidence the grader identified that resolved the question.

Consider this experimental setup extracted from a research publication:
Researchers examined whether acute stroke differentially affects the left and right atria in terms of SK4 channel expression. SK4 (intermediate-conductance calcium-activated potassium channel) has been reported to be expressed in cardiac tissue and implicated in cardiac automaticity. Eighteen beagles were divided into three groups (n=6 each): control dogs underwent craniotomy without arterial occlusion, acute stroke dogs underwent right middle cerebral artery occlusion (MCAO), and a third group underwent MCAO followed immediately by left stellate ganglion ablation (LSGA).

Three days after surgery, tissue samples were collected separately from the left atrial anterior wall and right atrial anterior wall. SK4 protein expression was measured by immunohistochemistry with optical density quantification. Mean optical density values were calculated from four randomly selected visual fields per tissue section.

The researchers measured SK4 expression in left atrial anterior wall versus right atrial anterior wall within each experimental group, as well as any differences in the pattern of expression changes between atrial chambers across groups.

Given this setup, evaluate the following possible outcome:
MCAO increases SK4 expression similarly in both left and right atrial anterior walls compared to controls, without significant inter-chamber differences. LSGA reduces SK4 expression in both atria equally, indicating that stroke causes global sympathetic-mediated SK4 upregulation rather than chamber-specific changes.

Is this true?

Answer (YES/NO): NO